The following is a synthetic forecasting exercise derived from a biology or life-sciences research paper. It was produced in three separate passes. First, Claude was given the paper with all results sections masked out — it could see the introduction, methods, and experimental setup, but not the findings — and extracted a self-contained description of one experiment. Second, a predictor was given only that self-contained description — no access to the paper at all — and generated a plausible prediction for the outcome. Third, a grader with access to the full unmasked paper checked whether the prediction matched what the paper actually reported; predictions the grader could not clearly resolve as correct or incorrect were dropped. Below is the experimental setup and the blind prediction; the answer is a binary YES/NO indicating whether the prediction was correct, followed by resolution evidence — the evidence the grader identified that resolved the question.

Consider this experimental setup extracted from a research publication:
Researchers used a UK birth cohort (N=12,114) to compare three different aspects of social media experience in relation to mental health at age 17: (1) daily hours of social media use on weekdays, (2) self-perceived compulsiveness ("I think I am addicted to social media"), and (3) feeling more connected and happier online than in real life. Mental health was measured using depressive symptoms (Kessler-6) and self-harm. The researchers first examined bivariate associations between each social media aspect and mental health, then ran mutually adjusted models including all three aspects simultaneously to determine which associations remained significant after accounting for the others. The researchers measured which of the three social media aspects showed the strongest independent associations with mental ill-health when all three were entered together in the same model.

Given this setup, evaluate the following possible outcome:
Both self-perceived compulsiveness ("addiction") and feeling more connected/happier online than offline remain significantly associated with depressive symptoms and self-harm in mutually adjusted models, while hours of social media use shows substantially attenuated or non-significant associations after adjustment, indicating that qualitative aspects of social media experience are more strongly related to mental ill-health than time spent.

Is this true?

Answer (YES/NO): NO